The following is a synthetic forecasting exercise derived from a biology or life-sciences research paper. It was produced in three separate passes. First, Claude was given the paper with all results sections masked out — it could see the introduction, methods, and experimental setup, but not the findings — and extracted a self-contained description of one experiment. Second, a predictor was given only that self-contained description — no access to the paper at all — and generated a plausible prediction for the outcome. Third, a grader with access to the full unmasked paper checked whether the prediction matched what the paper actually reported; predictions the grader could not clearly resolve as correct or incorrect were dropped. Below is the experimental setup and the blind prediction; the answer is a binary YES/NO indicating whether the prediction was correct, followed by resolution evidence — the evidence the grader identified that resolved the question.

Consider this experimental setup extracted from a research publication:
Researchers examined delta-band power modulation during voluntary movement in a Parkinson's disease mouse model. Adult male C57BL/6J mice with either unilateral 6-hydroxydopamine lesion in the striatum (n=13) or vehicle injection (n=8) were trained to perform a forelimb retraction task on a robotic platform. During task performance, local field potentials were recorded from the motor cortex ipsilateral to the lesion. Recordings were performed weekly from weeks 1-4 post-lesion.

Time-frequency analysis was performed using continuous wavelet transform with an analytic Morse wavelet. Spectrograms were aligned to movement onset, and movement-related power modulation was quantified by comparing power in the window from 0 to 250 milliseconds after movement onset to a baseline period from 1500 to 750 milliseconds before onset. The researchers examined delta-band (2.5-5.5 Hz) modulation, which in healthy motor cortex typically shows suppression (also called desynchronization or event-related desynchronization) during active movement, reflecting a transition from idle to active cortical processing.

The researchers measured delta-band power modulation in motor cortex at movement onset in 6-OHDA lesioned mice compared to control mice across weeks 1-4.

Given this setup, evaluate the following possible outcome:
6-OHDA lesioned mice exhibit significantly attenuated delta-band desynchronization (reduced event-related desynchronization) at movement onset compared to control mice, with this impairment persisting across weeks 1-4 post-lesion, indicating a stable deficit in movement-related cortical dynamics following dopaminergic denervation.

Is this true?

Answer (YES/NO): NO